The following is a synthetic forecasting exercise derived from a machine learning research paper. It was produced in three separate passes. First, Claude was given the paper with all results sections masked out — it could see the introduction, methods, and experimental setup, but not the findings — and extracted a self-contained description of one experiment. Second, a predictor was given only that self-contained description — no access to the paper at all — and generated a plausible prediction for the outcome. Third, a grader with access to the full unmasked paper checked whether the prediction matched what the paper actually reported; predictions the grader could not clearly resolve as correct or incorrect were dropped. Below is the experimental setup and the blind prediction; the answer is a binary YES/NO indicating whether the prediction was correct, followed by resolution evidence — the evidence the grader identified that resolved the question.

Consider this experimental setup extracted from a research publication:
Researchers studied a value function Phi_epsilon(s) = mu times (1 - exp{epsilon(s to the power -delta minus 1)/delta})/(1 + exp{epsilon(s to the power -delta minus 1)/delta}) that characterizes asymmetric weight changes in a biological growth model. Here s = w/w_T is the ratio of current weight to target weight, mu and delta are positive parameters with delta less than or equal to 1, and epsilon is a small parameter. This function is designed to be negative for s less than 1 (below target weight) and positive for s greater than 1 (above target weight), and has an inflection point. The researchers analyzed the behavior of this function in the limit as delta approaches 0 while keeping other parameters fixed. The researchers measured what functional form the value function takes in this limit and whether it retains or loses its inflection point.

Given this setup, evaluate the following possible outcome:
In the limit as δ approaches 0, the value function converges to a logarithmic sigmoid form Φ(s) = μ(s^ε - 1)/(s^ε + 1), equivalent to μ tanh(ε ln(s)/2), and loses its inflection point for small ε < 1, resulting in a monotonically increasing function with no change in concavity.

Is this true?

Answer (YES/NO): YES